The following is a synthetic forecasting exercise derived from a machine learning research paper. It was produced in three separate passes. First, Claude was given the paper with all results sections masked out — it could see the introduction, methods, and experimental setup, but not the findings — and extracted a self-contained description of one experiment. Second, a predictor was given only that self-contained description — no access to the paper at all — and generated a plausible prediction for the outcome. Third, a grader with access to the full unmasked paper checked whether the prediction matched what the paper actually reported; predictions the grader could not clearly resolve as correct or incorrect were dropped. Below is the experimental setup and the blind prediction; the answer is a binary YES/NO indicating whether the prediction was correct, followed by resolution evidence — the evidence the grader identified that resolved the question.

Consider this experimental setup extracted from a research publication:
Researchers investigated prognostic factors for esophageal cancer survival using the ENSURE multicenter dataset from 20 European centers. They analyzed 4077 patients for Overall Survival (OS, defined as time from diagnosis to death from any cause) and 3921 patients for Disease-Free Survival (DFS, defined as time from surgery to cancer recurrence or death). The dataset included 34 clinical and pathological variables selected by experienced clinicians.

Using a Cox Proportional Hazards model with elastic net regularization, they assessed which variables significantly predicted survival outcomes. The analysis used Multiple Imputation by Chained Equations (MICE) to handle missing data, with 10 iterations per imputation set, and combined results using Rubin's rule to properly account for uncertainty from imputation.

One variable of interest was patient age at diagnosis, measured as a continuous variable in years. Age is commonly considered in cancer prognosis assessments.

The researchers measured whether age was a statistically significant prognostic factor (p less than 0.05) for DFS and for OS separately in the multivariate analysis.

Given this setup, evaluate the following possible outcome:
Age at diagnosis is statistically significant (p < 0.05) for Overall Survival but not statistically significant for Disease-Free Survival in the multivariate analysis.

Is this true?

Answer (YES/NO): YES